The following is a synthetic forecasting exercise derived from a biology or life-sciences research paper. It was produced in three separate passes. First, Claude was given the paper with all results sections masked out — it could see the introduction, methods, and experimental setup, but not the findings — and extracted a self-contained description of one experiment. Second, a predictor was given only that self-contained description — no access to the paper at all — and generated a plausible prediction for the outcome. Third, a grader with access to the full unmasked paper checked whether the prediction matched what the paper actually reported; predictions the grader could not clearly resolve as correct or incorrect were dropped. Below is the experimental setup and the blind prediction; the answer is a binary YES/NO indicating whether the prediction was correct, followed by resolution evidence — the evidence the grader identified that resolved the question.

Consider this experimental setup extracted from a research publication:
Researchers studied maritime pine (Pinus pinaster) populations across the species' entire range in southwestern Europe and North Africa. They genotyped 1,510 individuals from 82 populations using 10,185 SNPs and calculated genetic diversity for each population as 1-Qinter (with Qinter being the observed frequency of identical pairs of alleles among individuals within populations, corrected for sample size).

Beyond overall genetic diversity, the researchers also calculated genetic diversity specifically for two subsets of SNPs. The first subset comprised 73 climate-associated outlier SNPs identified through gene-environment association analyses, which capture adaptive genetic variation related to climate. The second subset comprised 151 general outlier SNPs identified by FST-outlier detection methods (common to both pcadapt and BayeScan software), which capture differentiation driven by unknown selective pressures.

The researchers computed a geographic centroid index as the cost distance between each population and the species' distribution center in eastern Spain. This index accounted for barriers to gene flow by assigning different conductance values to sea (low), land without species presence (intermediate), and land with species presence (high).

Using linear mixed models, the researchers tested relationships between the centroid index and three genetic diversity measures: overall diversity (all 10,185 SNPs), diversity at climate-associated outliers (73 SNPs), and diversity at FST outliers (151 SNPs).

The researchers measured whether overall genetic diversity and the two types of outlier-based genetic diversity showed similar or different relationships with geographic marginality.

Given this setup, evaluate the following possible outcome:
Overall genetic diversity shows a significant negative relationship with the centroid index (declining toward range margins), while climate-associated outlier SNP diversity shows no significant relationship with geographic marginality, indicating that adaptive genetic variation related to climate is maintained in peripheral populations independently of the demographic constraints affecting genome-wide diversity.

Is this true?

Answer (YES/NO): NO